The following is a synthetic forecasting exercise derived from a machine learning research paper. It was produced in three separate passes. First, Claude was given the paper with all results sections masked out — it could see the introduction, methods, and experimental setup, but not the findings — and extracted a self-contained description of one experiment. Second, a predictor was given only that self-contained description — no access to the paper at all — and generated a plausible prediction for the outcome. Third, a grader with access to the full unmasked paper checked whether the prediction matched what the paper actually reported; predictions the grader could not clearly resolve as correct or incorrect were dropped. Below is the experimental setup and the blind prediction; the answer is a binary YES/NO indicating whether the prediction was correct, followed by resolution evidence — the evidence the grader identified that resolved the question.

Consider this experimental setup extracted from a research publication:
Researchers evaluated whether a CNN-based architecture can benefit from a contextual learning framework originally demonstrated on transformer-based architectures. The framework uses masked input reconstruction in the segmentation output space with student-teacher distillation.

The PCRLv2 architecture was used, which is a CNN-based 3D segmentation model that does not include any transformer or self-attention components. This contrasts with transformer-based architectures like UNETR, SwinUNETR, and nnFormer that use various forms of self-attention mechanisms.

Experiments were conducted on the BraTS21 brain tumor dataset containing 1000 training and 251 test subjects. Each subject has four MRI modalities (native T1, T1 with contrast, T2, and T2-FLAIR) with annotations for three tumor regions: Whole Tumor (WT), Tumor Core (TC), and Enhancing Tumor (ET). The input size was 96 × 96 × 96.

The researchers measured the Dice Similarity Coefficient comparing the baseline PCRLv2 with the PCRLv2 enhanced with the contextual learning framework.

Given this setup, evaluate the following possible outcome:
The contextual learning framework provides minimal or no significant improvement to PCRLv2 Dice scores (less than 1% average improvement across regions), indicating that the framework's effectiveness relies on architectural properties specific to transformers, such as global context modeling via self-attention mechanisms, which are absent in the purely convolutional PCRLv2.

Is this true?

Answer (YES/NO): NO